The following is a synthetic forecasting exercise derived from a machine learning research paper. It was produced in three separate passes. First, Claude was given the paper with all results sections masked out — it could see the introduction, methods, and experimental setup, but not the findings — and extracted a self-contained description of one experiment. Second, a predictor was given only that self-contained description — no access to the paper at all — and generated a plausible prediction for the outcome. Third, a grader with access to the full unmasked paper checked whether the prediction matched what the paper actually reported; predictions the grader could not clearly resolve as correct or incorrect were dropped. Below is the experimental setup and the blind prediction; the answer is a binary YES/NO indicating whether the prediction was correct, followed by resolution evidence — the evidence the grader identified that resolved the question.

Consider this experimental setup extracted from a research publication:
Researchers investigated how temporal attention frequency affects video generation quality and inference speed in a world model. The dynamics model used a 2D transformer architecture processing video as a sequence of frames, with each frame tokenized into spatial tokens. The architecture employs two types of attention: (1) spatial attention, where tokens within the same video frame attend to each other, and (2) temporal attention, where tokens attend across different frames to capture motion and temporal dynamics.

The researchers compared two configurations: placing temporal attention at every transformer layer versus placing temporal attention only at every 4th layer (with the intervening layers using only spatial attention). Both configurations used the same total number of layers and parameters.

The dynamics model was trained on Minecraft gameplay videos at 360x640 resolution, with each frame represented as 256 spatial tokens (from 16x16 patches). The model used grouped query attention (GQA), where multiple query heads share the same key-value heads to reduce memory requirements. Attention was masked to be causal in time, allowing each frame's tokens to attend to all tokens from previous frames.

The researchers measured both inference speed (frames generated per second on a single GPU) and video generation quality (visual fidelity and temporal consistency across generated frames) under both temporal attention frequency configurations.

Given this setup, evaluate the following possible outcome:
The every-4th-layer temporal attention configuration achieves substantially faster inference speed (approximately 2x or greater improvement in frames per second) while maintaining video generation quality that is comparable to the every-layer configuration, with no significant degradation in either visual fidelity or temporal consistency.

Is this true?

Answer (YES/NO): NO